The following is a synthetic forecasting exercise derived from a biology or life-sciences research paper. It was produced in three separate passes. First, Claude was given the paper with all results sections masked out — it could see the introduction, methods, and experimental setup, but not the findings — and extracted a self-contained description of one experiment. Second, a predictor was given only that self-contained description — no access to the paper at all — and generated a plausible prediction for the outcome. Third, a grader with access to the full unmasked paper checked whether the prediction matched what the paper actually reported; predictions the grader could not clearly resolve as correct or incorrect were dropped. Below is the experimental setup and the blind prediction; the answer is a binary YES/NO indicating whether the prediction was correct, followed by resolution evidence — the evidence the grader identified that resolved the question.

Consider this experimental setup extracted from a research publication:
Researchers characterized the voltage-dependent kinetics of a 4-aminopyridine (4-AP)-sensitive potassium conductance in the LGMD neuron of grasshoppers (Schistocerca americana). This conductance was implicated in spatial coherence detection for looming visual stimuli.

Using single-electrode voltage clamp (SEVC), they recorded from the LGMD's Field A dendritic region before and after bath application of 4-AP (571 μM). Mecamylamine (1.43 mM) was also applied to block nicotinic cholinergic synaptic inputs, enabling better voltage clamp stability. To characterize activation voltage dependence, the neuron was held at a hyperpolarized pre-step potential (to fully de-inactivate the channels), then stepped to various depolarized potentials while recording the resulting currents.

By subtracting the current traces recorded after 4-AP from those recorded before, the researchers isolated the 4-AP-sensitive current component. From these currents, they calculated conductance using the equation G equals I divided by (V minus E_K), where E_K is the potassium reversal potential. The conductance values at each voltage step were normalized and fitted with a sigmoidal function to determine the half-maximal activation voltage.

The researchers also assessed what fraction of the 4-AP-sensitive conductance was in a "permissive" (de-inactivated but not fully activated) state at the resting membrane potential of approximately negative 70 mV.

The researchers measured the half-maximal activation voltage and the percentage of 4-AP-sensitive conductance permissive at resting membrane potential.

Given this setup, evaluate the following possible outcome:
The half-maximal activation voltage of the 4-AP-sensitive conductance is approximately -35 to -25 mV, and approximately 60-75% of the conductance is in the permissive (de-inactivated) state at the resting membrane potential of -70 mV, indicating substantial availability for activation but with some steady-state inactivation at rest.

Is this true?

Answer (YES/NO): NO